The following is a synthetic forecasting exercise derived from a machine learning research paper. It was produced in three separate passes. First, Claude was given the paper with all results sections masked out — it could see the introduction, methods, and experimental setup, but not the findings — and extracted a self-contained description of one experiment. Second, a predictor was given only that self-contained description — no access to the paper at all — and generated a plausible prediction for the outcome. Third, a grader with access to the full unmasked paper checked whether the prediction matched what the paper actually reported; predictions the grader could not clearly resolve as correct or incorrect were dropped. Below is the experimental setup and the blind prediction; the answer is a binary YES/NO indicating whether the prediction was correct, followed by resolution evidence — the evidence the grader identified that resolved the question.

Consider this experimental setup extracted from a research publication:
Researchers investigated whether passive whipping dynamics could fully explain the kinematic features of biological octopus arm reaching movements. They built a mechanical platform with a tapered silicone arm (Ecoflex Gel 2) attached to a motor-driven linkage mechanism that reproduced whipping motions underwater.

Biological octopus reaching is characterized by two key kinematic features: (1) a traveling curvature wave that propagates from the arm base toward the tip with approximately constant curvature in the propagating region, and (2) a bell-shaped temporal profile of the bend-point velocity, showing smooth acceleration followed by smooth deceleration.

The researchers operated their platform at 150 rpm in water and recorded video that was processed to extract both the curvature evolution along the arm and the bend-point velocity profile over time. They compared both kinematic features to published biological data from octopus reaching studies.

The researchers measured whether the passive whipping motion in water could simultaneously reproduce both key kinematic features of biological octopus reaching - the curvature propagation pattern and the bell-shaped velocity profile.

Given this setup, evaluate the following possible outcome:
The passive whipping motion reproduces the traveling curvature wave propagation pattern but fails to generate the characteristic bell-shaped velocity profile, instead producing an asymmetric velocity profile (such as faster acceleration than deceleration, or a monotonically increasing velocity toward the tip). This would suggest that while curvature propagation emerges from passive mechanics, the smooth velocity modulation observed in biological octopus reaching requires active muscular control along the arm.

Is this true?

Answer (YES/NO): NO